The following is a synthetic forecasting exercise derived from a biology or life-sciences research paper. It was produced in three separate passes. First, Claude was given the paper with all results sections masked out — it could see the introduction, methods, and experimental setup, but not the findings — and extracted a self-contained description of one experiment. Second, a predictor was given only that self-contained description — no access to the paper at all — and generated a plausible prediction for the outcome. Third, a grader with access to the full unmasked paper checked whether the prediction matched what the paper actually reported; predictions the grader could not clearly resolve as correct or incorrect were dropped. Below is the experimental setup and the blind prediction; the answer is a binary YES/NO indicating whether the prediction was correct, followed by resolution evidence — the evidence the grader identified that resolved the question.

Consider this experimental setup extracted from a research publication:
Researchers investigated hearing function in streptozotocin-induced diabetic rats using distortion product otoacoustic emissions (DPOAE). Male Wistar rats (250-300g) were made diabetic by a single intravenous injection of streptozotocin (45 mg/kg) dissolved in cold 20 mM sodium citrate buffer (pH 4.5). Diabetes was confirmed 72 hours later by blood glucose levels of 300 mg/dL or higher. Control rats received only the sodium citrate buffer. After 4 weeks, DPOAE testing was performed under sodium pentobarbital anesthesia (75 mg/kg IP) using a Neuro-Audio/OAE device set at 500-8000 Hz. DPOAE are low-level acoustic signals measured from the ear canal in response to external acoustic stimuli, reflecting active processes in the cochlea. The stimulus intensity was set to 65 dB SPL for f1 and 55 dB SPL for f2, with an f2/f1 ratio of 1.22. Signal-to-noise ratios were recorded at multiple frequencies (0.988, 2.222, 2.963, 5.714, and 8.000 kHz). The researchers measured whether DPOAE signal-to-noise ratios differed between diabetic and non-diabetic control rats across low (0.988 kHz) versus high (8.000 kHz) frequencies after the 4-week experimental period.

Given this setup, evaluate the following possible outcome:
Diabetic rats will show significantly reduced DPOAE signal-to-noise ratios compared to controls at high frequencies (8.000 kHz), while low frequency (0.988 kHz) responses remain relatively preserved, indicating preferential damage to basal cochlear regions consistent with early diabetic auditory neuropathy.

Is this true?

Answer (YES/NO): NO